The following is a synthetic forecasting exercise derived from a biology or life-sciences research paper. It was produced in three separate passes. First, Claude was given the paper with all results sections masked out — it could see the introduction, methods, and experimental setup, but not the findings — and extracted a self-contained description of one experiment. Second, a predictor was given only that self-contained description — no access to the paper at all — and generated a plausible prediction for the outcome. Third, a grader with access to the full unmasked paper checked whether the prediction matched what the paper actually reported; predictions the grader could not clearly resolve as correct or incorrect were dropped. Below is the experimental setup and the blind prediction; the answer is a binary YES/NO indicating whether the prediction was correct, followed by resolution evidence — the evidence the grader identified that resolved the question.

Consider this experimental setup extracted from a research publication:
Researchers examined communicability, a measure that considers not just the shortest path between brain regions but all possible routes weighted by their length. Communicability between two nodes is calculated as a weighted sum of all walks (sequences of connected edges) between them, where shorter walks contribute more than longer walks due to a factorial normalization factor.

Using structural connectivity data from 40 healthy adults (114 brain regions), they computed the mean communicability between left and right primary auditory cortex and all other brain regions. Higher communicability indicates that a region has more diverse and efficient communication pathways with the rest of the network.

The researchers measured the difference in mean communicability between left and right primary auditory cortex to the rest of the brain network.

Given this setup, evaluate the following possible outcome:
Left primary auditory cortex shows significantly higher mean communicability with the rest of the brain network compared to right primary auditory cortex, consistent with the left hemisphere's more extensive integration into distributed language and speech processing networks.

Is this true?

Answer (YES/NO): NO